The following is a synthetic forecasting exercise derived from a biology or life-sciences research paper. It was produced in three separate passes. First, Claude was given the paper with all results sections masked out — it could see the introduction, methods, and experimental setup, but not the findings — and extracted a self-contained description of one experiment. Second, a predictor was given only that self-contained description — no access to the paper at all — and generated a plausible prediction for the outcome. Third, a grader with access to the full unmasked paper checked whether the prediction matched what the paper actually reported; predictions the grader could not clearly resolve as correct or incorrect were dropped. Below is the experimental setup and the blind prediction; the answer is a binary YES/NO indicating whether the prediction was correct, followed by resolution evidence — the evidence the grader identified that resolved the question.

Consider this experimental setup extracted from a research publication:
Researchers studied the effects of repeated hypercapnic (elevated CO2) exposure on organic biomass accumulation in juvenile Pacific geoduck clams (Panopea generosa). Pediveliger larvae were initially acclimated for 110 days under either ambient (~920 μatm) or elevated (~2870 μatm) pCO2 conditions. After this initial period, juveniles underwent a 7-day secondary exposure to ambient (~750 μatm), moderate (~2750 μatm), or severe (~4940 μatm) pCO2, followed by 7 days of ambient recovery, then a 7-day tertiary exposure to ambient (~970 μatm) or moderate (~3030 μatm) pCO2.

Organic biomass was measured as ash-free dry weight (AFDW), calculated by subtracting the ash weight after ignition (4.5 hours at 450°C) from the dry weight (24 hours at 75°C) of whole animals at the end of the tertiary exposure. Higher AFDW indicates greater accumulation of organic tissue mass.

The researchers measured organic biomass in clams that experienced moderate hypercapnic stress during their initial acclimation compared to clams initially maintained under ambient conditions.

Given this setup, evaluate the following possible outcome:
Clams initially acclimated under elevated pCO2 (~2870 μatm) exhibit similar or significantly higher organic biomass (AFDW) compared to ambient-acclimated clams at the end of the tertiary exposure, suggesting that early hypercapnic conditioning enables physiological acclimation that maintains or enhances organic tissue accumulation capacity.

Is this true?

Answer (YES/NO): YES